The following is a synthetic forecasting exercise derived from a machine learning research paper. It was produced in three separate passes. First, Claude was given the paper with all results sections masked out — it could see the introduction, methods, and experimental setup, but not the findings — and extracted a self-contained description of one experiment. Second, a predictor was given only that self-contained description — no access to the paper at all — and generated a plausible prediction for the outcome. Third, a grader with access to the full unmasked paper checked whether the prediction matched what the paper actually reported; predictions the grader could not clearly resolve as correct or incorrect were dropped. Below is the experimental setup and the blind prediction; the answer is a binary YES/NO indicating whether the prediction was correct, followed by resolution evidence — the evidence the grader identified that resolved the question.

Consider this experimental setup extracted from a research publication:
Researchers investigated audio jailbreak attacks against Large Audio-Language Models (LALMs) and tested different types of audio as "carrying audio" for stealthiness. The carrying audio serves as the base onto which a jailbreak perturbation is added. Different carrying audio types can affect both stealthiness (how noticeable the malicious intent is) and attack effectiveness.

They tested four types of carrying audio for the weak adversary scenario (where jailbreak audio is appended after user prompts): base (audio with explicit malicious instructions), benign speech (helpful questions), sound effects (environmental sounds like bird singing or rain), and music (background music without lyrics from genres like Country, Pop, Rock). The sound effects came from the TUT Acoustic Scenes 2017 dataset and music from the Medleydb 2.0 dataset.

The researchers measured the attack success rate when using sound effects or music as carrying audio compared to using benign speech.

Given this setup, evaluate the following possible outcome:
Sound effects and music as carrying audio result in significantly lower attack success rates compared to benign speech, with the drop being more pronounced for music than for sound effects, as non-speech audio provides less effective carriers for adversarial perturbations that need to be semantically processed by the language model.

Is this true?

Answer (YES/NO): NO